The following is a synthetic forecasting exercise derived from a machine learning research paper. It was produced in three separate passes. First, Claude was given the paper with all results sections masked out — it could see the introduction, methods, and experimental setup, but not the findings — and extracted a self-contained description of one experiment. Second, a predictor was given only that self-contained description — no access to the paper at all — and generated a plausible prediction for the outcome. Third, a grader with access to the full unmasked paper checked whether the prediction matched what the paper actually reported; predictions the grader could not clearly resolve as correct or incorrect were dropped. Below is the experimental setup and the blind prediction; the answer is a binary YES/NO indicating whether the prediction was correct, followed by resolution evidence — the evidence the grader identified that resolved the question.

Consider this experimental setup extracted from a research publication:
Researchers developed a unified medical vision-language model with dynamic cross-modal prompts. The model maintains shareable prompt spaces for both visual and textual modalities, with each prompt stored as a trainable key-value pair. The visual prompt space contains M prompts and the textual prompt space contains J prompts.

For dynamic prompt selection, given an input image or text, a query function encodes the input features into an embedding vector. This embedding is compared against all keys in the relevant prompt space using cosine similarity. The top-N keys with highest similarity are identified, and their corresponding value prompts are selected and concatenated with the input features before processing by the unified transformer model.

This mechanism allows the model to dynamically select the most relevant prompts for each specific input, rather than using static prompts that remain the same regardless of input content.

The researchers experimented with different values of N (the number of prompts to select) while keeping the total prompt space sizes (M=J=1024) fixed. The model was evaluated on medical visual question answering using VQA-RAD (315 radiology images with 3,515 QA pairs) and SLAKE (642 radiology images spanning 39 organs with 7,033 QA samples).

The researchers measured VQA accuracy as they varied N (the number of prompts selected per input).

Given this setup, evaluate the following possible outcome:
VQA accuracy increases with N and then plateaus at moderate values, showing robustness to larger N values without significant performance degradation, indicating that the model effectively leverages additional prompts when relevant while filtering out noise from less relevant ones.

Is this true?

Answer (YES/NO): NO